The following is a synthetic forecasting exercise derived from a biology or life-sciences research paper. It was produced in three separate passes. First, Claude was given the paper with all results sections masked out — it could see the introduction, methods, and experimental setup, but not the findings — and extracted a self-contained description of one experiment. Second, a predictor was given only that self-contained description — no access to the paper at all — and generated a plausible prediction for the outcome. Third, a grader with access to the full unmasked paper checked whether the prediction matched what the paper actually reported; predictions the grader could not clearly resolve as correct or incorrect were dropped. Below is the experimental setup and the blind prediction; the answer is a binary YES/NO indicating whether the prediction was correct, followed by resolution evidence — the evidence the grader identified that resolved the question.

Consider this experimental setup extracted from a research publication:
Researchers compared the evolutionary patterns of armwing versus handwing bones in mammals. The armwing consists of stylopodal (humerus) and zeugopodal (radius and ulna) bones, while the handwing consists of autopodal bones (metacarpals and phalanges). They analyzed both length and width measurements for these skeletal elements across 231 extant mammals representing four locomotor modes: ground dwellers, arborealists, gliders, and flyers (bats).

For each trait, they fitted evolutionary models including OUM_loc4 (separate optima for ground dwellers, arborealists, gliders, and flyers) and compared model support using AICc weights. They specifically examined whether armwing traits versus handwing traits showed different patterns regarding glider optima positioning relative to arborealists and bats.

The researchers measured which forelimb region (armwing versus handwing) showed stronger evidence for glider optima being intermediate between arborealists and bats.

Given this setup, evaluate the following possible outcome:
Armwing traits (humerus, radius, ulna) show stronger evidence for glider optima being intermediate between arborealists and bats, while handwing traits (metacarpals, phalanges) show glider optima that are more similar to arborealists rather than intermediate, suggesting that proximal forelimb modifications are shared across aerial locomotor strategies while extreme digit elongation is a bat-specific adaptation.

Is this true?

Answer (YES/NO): NO